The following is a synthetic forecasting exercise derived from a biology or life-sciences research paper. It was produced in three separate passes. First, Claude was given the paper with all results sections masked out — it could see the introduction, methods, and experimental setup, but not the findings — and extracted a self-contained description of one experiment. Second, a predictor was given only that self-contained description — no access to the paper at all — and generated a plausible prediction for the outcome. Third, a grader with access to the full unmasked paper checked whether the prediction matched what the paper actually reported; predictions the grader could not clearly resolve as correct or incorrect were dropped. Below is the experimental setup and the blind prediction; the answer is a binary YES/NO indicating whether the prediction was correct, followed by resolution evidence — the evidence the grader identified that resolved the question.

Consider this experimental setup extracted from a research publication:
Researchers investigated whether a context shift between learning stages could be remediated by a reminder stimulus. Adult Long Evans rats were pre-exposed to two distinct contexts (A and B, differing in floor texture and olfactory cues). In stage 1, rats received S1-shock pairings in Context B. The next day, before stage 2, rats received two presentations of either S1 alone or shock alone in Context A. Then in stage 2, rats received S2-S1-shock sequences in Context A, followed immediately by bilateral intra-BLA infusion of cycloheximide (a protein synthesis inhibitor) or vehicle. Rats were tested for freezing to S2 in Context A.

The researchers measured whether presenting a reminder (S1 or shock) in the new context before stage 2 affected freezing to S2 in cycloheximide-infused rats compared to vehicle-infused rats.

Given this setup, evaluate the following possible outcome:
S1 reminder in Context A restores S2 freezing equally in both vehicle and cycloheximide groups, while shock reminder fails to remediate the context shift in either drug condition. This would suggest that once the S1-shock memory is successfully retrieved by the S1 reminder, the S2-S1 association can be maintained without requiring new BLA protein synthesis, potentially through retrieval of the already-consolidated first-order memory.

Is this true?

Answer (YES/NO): NO